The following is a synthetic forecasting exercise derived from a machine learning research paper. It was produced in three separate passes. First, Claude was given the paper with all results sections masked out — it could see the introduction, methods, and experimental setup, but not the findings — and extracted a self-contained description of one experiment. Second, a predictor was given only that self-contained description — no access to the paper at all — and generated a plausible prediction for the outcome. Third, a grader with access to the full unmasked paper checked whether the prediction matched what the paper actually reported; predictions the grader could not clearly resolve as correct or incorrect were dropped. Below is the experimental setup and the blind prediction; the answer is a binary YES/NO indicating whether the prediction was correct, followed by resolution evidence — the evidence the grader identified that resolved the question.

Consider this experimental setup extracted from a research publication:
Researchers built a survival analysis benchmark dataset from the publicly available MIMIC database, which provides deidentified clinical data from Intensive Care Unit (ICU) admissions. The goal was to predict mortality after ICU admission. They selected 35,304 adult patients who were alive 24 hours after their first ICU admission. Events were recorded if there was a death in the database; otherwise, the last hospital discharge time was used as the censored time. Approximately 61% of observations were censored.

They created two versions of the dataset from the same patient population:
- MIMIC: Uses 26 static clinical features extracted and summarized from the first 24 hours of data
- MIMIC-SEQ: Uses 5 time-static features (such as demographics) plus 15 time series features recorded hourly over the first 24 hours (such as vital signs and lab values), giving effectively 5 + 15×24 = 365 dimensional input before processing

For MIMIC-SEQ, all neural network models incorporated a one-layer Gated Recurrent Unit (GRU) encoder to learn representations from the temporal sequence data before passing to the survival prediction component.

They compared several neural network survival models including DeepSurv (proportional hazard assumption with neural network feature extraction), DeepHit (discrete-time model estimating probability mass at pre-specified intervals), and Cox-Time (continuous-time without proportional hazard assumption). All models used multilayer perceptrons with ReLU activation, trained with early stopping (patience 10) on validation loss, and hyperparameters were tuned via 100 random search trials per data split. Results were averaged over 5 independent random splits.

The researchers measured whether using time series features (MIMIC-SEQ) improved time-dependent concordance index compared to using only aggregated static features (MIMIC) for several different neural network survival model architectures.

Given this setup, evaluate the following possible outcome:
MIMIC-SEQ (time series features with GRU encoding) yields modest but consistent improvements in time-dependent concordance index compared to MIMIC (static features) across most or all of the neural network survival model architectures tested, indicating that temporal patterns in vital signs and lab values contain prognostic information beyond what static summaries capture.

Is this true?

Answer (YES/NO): NO